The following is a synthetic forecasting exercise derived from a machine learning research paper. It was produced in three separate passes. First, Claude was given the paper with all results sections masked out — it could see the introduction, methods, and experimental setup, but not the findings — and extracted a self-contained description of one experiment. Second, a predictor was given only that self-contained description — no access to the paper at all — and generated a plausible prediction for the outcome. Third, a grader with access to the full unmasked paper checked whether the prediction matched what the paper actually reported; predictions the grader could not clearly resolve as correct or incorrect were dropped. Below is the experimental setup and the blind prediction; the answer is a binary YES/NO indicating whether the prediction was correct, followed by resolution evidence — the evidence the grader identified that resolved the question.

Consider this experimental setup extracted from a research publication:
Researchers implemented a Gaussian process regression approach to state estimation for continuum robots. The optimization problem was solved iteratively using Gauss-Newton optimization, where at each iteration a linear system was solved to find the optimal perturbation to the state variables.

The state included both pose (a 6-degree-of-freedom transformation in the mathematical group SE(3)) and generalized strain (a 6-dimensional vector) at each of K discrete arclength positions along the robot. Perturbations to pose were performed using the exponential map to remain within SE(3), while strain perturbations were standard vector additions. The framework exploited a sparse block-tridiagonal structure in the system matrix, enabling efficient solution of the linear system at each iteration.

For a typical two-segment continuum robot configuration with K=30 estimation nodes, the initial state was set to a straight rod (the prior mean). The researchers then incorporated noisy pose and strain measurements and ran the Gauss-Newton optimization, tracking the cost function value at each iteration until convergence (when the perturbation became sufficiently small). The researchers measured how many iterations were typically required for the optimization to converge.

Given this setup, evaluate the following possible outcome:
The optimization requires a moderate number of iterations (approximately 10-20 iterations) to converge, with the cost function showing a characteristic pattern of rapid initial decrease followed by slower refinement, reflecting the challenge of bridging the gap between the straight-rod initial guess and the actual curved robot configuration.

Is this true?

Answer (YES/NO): NO